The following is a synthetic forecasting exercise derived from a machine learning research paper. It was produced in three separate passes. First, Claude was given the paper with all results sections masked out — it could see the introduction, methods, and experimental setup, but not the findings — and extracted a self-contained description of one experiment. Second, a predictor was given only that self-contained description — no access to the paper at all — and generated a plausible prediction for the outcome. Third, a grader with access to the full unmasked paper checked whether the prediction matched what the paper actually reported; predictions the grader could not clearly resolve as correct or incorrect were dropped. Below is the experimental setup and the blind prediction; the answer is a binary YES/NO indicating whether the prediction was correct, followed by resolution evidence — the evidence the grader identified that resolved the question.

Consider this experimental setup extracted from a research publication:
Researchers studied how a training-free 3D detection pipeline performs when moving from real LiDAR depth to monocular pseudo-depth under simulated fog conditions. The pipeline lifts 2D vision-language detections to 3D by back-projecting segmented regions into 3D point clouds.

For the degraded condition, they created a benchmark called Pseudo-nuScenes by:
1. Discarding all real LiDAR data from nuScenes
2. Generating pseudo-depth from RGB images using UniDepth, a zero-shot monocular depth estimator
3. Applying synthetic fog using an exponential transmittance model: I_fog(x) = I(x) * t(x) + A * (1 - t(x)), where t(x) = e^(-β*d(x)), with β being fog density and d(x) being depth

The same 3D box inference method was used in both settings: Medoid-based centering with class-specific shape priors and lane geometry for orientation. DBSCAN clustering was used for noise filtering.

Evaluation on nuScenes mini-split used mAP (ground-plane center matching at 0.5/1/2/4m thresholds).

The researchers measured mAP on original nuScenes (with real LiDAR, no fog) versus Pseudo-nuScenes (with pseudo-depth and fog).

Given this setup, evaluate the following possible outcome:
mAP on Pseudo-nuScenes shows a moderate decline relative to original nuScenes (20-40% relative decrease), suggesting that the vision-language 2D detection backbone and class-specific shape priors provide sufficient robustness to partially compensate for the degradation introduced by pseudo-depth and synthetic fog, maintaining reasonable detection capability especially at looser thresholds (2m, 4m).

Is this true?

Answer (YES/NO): NO